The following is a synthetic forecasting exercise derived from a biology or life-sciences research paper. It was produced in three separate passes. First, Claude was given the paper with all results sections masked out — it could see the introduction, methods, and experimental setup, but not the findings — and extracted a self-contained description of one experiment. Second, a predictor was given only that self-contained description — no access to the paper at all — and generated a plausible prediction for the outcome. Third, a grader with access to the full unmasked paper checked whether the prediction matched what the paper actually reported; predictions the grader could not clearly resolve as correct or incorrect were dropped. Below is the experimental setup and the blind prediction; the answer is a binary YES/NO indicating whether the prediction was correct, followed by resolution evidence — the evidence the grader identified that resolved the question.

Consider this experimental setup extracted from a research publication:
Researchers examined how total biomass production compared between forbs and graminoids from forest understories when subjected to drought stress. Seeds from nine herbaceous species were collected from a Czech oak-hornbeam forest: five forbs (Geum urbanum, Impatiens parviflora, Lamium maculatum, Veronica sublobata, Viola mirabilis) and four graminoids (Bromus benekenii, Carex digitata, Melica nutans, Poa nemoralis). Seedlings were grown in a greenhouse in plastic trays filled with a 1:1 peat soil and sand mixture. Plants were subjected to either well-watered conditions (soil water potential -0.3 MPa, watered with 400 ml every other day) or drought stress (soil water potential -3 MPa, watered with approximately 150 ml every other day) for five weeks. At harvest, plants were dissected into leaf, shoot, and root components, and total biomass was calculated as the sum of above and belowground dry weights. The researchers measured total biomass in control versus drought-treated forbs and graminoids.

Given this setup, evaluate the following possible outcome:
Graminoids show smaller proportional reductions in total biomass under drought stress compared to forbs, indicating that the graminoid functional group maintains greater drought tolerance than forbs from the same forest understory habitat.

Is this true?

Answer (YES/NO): NO